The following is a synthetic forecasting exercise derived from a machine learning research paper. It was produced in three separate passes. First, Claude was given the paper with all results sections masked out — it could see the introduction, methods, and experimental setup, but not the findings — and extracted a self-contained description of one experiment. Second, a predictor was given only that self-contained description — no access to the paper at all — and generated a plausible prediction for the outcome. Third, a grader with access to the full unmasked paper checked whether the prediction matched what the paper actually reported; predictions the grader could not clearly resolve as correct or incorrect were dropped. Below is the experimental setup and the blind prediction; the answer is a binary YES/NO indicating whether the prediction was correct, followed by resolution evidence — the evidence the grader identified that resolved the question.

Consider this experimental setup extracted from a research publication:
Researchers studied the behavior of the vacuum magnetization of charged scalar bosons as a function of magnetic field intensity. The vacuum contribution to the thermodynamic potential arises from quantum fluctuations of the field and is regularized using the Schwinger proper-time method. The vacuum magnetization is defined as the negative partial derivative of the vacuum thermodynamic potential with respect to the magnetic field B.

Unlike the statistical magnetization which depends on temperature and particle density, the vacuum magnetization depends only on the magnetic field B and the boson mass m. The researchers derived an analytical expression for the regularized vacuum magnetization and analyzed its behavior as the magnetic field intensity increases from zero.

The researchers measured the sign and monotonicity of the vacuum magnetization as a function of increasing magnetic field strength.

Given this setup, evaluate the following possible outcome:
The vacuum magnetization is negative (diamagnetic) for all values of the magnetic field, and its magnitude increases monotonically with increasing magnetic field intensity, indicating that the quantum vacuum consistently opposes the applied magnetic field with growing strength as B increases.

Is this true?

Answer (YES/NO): NO